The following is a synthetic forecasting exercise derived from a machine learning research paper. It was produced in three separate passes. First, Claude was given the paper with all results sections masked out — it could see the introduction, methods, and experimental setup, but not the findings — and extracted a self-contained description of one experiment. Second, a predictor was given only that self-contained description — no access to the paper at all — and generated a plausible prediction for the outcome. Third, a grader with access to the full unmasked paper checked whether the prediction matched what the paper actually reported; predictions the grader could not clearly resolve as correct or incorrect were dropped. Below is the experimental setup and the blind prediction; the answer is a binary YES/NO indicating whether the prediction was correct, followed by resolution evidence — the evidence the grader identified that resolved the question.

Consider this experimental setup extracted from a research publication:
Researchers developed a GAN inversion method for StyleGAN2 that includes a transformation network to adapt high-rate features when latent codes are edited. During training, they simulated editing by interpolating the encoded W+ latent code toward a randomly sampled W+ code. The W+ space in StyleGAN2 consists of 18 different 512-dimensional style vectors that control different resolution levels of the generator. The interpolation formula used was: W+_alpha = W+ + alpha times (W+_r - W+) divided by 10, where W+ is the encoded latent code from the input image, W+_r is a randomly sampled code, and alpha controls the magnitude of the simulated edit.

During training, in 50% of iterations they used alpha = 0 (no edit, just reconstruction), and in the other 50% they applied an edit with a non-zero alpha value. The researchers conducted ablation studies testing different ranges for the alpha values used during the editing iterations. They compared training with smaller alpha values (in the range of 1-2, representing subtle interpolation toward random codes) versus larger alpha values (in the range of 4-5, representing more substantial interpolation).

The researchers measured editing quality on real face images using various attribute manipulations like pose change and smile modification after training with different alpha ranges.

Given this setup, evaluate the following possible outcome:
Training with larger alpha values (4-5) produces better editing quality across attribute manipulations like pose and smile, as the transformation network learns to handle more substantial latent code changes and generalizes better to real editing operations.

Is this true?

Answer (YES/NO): YES